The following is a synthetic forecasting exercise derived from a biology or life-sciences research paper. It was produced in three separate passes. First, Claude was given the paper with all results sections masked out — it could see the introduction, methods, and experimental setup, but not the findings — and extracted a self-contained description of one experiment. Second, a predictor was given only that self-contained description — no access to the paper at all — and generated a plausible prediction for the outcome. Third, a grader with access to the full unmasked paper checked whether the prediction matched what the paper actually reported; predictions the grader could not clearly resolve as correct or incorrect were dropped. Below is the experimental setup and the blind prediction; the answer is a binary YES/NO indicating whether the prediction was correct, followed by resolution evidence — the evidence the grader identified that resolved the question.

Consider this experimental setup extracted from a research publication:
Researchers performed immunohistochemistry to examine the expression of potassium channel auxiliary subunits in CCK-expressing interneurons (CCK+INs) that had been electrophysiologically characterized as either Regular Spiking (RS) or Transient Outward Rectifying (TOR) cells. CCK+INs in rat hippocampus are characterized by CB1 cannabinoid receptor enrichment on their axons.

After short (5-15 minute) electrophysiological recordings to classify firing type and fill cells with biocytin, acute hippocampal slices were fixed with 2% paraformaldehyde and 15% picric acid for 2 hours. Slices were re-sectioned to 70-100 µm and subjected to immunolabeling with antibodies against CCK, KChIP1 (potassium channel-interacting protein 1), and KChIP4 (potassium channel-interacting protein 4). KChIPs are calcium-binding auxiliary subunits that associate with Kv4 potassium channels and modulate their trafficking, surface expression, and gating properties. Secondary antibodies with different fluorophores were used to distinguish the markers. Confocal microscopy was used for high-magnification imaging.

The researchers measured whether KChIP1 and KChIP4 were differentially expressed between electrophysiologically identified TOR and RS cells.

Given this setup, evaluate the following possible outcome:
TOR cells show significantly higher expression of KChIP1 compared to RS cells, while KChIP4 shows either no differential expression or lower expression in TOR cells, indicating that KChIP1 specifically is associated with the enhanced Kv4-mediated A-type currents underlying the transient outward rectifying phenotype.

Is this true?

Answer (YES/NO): NO